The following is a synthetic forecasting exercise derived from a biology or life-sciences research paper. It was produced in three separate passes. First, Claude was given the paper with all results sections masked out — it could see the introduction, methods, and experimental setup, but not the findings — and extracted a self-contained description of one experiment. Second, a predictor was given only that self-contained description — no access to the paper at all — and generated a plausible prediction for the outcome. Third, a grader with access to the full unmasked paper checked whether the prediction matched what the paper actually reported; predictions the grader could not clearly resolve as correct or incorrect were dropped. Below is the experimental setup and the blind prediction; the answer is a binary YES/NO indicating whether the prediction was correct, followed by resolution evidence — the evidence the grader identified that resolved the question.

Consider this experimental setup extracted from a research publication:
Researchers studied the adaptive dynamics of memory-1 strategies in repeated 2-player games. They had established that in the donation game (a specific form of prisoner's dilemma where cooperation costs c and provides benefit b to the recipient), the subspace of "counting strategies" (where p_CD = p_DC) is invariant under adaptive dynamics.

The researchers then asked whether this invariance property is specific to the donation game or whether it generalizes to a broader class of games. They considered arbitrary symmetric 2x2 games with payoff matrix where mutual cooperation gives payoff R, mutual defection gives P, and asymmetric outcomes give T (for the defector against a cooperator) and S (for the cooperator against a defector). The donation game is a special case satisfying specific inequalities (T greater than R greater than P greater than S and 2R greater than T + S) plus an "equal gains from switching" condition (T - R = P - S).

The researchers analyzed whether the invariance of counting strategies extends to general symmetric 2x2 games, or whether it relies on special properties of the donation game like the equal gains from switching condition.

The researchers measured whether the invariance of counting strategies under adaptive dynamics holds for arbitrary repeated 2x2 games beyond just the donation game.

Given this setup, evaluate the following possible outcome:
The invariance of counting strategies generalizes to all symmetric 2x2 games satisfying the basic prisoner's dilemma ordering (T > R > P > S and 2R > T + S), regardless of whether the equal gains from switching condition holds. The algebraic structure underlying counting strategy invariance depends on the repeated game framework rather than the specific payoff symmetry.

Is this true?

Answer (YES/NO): YES